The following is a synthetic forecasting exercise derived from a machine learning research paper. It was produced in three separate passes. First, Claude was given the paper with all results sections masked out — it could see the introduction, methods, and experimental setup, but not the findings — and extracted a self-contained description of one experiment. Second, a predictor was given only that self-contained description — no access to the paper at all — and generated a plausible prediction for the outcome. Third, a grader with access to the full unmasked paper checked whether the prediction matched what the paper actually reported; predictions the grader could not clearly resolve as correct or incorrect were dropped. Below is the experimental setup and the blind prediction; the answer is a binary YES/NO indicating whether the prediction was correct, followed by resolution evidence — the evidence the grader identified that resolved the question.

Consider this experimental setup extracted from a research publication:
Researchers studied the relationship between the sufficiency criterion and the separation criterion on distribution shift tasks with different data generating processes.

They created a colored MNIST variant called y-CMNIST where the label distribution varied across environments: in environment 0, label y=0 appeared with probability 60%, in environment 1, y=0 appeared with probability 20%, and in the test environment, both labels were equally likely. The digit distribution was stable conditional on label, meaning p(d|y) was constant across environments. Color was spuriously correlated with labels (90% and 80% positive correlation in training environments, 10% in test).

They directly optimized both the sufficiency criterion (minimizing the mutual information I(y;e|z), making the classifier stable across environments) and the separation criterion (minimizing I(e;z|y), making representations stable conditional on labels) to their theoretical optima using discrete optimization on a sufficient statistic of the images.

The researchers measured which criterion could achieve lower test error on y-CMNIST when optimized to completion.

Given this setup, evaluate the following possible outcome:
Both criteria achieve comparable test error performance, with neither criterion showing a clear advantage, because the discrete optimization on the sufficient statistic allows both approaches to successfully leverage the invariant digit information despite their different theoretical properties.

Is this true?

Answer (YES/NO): NO